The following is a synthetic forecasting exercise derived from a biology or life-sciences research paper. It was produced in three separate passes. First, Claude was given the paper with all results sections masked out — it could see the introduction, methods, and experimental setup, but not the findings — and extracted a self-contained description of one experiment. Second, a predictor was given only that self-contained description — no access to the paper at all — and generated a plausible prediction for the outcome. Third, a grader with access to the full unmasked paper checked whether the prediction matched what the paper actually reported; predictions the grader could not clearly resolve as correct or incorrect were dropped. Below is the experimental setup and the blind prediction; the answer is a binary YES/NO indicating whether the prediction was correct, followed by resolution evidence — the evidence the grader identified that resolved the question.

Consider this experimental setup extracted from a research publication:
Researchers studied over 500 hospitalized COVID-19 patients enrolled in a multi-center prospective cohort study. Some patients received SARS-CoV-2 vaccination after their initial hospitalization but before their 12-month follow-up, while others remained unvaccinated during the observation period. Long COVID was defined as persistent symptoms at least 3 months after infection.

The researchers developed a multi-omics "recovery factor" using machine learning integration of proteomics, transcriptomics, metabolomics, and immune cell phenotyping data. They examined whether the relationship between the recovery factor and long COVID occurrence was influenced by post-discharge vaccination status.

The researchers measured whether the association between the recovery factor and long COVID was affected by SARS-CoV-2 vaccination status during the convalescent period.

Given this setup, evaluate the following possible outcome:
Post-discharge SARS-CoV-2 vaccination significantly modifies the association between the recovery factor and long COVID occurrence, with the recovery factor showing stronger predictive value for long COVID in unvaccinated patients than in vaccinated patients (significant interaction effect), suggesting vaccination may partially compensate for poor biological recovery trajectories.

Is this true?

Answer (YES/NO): NO